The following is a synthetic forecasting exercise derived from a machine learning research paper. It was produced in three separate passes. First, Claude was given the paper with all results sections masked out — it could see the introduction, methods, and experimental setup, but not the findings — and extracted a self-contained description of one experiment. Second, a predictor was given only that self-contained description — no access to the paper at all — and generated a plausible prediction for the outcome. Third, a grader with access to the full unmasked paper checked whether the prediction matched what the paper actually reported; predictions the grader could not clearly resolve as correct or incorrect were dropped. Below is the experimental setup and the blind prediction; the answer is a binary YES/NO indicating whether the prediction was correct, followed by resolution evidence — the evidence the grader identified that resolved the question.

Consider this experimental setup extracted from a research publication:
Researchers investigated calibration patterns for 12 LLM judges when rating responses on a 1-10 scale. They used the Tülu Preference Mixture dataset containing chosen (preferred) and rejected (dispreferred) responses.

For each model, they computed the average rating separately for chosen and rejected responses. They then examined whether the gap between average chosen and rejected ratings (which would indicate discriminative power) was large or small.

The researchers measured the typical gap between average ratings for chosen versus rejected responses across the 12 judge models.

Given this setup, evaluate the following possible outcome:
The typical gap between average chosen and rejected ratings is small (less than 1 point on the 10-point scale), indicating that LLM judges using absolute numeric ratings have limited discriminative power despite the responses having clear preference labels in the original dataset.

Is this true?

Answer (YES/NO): YES